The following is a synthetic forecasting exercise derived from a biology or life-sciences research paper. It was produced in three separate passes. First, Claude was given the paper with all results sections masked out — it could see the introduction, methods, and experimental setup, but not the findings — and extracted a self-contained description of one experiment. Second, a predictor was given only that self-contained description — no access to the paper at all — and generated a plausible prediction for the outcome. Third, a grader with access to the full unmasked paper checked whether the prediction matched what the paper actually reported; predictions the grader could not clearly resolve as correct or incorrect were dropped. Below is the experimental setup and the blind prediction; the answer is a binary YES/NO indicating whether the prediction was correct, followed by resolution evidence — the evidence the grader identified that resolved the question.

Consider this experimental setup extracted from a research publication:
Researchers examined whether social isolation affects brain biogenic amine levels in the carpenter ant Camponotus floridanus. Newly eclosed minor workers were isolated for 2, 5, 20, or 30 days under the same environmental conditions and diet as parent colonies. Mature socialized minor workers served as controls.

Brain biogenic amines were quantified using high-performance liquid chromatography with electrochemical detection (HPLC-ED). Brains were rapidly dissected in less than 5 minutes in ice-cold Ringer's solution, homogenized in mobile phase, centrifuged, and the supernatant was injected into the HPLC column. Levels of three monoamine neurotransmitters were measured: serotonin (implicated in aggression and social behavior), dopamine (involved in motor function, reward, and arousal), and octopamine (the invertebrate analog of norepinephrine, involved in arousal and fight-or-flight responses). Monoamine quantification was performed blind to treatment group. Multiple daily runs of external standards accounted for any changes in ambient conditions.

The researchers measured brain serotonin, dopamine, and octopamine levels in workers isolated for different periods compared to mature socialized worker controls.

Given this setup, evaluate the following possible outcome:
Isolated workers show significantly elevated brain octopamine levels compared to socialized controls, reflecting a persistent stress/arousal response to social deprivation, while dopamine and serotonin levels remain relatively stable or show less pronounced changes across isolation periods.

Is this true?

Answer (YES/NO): NO